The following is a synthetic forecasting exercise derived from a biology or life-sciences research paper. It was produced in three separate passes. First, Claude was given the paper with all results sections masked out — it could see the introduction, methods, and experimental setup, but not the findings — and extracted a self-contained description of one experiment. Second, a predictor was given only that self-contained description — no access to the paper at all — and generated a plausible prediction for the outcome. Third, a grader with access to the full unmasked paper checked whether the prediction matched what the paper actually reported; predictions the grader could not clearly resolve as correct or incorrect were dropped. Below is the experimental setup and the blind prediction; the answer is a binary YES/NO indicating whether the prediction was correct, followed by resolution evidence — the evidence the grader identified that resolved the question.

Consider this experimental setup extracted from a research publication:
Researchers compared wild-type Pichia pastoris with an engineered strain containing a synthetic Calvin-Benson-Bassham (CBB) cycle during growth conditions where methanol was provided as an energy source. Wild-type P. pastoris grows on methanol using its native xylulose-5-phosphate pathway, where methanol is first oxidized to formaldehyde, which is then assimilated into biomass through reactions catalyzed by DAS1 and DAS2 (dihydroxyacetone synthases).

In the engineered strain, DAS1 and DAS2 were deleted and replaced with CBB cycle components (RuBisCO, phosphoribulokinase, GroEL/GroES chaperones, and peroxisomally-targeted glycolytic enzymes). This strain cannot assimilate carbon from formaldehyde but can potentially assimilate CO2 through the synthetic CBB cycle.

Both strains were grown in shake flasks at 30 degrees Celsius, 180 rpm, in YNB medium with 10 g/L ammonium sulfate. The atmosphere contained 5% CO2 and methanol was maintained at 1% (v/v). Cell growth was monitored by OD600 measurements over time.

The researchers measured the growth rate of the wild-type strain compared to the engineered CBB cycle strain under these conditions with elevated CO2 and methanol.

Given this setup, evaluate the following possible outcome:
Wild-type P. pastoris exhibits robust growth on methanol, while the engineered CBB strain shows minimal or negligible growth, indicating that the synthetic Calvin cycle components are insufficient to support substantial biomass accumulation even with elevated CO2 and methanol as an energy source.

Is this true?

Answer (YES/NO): NO